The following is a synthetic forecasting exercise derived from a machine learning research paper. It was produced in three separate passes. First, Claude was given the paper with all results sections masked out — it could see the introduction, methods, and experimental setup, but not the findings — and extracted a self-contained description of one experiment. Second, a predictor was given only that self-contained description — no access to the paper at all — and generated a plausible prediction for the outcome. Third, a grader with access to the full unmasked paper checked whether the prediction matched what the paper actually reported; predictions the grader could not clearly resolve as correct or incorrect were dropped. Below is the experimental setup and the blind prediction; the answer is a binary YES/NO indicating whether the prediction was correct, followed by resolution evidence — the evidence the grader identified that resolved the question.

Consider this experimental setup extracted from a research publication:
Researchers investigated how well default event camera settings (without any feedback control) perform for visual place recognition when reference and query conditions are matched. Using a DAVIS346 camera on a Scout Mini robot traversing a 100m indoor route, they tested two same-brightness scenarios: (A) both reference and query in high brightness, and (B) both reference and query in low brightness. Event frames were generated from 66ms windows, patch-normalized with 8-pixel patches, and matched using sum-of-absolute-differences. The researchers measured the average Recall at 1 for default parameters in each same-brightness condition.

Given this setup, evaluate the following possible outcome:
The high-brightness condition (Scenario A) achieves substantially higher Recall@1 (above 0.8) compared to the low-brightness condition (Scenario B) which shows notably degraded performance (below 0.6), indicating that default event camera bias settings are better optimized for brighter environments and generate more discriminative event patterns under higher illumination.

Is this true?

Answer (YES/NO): NO